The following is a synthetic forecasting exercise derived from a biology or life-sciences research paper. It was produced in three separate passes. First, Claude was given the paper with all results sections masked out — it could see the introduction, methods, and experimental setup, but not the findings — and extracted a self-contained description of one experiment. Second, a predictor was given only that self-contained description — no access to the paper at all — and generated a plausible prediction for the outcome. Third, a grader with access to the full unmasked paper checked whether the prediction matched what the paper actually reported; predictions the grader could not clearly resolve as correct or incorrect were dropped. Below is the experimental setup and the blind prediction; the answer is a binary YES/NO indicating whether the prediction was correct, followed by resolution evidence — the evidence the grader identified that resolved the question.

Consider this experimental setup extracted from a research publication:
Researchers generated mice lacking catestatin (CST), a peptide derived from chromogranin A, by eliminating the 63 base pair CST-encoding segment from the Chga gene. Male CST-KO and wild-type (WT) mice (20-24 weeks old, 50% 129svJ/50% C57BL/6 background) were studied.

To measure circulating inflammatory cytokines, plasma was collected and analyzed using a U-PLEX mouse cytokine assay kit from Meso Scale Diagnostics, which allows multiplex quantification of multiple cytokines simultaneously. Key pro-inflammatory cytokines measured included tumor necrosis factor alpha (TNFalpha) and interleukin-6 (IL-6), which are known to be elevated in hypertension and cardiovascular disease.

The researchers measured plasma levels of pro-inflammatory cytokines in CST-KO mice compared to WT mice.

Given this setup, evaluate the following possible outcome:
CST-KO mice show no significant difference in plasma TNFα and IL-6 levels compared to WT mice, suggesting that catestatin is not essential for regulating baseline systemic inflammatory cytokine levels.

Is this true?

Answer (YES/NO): NO